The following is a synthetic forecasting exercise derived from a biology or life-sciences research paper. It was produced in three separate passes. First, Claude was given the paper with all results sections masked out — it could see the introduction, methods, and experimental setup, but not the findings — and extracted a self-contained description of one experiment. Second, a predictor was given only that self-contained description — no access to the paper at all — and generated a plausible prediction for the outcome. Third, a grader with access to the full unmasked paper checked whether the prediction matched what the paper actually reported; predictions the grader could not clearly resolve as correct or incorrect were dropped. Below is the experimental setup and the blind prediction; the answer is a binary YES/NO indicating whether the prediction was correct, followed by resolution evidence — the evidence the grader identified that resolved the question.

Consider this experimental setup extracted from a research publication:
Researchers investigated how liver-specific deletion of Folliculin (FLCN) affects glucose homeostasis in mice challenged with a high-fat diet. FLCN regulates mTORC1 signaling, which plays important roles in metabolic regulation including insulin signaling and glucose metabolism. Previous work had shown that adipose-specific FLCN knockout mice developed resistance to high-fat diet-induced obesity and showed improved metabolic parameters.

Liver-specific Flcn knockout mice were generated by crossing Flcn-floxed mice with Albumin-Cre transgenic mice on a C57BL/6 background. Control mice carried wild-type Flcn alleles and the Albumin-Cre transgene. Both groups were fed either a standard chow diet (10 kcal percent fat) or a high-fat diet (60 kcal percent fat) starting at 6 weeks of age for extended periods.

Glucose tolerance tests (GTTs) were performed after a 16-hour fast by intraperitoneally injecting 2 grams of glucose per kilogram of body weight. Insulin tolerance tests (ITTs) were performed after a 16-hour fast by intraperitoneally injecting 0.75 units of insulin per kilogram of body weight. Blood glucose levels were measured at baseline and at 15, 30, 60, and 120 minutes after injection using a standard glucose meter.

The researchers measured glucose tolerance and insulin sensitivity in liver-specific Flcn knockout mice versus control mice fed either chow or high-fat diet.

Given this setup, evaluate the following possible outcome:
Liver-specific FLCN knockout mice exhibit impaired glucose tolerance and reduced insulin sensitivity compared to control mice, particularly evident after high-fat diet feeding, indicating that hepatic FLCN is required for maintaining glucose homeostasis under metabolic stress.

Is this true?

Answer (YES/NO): NO